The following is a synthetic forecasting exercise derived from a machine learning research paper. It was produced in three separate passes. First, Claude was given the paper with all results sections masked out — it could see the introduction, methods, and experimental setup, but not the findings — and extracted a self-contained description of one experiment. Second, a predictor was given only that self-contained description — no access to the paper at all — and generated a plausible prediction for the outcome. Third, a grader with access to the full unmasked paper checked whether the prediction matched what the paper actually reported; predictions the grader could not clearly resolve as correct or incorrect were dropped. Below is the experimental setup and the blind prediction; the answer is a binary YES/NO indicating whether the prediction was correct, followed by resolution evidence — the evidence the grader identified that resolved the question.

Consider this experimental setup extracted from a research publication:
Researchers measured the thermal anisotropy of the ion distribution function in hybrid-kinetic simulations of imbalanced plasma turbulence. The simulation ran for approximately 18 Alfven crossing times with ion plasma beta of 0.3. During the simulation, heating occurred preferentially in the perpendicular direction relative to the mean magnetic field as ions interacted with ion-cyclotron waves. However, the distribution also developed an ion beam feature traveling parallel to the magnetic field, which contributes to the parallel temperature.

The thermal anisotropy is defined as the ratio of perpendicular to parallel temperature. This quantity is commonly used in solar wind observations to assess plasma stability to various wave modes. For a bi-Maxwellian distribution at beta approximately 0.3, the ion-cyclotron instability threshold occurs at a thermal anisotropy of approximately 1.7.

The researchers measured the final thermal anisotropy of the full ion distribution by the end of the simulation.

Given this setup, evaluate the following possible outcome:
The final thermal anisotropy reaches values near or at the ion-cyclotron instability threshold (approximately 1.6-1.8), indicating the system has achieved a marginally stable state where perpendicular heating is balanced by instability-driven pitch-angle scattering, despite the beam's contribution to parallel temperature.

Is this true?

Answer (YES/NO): NO